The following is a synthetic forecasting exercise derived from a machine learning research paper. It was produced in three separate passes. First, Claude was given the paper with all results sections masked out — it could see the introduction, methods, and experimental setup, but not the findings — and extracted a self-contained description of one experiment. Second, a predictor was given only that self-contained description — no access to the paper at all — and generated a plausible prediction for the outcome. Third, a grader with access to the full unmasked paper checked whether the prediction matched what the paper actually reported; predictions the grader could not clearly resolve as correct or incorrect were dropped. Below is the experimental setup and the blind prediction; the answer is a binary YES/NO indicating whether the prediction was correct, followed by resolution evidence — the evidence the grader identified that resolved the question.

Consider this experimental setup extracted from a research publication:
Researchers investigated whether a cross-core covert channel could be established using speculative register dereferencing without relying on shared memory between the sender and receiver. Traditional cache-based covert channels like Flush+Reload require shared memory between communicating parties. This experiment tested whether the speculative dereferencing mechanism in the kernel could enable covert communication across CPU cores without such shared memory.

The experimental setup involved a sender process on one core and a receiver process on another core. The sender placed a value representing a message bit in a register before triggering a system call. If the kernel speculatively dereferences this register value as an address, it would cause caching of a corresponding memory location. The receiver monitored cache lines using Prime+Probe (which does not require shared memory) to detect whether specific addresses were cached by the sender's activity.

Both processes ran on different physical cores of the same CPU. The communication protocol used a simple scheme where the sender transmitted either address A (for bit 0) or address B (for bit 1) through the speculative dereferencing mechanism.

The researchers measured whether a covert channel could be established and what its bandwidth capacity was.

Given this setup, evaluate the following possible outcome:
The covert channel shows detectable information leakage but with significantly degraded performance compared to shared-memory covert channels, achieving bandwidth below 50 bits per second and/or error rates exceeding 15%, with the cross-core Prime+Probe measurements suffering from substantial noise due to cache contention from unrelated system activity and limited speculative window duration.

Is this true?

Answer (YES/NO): NO